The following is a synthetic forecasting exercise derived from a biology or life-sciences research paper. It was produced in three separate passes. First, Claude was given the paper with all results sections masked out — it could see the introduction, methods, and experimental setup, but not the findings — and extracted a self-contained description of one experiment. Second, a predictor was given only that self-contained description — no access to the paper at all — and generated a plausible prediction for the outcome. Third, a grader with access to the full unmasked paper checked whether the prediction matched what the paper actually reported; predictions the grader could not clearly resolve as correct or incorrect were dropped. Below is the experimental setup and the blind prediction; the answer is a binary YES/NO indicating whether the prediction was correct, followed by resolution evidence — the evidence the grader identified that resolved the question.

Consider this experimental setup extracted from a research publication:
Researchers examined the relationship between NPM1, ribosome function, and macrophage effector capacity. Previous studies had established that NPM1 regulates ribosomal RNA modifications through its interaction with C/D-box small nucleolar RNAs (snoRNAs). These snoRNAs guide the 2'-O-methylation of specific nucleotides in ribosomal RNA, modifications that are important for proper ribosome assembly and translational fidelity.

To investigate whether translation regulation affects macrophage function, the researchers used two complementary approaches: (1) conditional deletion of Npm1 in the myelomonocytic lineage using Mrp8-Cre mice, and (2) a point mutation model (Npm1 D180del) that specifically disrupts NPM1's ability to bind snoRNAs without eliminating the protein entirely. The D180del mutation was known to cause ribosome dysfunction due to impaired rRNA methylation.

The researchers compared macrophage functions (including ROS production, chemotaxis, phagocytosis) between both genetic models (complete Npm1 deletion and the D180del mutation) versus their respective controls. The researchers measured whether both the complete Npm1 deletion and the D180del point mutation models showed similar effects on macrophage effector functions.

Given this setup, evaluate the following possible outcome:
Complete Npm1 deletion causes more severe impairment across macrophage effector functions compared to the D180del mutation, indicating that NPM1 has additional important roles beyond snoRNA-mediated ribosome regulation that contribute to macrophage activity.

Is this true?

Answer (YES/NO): YES